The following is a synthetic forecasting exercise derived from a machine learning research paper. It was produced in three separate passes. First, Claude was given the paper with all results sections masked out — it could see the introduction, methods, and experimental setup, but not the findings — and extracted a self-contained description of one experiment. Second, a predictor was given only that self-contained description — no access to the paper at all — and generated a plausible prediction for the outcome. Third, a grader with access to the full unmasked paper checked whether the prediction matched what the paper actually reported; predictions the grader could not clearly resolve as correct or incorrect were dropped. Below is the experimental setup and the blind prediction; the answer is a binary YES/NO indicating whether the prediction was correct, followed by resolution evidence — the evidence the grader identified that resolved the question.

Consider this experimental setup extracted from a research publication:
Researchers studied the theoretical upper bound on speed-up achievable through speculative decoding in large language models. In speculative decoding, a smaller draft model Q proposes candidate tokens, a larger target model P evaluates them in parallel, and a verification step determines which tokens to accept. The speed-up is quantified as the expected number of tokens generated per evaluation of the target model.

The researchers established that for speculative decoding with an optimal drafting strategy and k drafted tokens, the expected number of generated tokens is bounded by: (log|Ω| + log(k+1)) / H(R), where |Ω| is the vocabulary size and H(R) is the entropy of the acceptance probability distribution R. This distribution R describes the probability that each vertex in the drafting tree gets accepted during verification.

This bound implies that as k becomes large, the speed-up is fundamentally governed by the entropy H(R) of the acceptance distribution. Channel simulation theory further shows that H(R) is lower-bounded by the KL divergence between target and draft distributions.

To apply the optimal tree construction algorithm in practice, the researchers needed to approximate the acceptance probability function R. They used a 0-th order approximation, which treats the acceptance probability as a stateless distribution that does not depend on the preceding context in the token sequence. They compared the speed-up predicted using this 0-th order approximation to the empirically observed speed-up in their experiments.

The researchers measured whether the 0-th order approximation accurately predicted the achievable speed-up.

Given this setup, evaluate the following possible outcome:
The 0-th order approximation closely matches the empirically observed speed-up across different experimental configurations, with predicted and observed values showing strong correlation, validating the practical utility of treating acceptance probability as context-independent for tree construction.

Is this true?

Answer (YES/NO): NO